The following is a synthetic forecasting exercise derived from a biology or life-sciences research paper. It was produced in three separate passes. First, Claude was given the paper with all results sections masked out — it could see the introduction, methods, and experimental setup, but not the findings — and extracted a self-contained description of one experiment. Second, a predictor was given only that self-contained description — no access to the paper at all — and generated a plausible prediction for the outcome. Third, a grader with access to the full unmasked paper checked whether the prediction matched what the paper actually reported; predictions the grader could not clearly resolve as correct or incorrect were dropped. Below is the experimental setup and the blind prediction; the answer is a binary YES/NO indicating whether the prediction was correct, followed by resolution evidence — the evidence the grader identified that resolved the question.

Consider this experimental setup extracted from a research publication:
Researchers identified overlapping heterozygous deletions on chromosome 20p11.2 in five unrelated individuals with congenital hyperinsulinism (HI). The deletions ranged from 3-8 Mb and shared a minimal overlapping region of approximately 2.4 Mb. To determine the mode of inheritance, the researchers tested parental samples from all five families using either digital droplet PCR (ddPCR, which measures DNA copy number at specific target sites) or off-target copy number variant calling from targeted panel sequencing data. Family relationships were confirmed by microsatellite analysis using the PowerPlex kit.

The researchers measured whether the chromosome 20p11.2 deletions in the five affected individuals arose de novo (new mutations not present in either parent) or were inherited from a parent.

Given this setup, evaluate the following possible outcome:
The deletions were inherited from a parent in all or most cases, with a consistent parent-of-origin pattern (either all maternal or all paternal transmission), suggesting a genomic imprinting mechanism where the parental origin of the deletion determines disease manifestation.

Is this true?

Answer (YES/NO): NO